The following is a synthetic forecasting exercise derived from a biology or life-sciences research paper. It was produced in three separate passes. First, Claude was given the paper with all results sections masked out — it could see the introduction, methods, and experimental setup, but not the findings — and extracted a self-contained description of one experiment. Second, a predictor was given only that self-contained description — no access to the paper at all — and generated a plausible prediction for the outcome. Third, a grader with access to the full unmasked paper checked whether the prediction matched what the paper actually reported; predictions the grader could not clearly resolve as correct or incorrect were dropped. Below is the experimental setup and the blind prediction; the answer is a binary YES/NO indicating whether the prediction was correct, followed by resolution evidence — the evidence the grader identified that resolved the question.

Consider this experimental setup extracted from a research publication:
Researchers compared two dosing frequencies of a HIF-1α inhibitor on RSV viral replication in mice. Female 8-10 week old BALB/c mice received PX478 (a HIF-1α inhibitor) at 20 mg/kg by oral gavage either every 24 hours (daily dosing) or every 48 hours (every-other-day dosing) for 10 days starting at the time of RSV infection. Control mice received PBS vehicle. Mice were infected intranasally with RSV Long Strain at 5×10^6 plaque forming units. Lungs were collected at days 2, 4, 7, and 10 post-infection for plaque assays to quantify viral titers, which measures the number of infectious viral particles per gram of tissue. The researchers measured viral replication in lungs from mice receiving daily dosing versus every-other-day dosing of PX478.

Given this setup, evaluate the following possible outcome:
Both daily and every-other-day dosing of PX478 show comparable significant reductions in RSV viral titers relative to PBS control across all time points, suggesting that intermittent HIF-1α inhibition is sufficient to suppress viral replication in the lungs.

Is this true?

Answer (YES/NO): NO